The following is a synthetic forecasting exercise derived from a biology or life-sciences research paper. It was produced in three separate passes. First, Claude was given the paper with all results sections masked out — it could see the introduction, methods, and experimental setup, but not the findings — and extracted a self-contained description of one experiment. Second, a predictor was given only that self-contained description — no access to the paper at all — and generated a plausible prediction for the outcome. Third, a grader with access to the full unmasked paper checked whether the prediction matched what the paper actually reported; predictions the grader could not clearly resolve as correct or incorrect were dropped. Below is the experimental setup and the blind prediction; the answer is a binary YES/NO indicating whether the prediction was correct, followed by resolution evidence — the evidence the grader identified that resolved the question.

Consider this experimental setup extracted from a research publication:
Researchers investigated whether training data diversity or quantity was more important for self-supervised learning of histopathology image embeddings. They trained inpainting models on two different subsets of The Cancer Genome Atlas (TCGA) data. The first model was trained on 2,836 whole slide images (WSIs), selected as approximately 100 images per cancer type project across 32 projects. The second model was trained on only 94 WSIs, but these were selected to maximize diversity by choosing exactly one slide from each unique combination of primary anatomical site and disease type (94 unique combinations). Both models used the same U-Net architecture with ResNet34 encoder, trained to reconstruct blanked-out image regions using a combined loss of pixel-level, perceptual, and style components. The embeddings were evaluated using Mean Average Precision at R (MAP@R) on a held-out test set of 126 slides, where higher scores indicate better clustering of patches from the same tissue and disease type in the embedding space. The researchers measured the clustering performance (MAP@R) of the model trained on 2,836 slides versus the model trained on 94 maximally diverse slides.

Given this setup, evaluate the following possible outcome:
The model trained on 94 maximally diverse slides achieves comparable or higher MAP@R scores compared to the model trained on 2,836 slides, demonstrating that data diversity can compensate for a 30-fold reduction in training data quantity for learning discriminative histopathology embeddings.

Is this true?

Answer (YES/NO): NO